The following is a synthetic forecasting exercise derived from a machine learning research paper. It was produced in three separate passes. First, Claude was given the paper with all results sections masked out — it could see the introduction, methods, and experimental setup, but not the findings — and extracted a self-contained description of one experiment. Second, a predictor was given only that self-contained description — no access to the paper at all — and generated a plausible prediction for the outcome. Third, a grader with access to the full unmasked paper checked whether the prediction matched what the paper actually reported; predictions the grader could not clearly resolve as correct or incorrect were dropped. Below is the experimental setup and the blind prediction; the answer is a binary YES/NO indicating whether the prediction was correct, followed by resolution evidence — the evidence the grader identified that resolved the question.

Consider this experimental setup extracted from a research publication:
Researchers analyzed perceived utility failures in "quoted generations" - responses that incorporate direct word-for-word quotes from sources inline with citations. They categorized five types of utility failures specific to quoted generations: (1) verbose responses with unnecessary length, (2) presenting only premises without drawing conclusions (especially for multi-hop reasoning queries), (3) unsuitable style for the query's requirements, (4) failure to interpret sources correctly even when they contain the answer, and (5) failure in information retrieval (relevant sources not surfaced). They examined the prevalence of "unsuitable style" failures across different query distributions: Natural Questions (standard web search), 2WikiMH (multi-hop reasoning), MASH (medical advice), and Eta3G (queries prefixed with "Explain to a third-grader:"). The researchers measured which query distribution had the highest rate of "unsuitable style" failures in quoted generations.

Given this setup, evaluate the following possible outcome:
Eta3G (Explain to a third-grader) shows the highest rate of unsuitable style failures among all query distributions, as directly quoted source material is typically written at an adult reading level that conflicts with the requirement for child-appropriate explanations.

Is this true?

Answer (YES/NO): YES